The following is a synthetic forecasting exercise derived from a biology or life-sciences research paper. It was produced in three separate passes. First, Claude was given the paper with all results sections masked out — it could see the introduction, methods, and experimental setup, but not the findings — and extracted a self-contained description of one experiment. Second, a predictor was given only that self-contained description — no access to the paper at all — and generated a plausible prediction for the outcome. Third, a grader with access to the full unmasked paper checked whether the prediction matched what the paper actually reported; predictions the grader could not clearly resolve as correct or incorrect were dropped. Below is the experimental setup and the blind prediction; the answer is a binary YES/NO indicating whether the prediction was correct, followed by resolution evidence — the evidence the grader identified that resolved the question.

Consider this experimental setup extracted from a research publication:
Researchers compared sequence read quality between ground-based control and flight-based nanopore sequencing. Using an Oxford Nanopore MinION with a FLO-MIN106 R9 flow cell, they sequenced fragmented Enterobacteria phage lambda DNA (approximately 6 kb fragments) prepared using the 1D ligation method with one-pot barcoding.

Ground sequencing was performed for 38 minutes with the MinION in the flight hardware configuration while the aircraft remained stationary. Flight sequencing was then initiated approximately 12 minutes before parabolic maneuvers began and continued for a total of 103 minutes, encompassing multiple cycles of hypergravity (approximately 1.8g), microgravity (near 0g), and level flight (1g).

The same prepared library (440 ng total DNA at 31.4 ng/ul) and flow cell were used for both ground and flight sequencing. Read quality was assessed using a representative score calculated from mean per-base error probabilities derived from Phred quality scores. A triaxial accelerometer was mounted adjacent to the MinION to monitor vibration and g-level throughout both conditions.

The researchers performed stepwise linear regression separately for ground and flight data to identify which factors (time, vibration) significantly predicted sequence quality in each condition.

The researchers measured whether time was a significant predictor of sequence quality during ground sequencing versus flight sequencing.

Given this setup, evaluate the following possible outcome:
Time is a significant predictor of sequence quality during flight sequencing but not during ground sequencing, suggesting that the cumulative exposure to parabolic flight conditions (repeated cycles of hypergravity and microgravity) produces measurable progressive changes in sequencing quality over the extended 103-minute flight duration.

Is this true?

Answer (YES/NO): NO